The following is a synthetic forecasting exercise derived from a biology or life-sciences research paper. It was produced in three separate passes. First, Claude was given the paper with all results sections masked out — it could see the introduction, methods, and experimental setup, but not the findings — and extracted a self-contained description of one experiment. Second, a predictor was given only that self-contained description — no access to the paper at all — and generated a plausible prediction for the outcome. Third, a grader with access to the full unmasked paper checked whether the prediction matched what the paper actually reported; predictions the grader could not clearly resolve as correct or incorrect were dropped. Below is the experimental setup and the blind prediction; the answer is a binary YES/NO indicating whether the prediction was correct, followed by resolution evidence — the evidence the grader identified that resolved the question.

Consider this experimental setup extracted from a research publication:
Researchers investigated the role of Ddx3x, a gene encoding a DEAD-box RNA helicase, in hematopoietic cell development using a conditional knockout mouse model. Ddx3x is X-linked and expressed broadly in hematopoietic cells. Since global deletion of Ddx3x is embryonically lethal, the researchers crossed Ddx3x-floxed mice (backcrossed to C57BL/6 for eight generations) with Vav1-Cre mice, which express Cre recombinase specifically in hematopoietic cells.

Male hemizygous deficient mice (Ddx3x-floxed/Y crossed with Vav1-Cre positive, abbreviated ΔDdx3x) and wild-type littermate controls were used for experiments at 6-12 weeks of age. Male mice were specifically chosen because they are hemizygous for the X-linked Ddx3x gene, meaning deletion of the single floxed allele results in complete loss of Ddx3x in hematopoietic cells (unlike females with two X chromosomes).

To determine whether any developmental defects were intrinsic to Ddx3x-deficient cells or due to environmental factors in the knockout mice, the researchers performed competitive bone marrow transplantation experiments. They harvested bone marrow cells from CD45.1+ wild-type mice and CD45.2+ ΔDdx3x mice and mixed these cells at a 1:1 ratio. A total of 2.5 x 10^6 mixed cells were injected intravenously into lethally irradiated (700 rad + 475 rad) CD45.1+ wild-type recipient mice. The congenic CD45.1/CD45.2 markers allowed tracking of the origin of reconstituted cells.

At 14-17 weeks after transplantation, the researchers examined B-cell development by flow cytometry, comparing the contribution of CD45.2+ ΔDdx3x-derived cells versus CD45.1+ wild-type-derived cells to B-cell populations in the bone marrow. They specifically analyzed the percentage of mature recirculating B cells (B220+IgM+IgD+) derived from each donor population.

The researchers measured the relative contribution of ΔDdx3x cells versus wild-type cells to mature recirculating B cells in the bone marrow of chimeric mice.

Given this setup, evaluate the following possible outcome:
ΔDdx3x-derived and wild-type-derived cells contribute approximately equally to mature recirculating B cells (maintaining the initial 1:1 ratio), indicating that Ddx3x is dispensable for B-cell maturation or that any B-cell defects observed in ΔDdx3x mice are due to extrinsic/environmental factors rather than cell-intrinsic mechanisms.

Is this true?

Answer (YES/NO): NO